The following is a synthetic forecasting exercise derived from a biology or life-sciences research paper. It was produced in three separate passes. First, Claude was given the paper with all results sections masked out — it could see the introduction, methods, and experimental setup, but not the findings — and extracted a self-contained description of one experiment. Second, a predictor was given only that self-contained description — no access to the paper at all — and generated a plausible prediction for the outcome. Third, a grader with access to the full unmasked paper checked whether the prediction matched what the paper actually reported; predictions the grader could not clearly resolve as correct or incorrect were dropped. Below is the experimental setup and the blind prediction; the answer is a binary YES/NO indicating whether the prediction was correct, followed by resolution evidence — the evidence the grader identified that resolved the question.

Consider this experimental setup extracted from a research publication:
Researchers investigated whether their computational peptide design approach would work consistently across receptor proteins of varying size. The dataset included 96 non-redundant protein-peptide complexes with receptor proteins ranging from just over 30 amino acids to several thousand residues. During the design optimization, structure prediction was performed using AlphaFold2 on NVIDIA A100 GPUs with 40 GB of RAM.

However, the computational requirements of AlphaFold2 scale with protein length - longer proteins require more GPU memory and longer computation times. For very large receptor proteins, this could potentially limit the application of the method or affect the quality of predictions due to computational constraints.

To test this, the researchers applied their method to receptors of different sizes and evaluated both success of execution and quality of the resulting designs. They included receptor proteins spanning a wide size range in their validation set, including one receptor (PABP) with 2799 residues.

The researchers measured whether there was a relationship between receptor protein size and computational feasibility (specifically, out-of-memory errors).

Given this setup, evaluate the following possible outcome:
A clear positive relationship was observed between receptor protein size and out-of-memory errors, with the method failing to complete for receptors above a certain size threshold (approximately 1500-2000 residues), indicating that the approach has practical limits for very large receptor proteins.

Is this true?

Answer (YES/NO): NO